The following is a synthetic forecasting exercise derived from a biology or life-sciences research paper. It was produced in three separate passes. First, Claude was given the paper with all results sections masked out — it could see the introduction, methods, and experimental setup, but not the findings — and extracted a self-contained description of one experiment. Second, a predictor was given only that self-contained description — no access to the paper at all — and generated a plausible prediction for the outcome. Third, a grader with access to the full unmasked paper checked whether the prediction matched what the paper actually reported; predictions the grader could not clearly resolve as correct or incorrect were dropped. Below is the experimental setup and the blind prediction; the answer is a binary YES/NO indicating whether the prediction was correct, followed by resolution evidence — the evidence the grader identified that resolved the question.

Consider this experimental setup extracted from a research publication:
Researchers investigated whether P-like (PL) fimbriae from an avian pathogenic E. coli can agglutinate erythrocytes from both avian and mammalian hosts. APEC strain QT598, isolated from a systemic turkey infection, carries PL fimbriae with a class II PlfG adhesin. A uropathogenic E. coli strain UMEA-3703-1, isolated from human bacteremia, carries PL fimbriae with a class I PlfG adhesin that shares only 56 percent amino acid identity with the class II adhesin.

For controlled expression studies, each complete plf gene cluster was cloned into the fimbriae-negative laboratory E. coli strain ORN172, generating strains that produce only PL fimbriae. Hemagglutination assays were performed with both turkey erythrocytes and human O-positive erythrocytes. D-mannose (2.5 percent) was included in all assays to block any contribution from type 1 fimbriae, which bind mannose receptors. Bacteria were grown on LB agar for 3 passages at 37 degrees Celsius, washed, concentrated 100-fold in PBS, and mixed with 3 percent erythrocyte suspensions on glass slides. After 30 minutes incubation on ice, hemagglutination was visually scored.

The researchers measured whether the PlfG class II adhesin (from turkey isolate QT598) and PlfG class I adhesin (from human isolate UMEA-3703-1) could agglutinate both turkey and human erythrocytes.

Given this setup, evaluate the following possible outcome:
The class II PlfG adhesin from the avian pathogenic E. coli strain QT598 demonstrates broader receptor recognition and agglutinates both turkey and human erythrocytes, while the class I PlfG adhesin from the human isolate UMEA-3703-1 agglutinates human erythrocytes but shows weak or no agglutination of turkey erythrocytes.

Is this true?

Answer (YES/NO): NO